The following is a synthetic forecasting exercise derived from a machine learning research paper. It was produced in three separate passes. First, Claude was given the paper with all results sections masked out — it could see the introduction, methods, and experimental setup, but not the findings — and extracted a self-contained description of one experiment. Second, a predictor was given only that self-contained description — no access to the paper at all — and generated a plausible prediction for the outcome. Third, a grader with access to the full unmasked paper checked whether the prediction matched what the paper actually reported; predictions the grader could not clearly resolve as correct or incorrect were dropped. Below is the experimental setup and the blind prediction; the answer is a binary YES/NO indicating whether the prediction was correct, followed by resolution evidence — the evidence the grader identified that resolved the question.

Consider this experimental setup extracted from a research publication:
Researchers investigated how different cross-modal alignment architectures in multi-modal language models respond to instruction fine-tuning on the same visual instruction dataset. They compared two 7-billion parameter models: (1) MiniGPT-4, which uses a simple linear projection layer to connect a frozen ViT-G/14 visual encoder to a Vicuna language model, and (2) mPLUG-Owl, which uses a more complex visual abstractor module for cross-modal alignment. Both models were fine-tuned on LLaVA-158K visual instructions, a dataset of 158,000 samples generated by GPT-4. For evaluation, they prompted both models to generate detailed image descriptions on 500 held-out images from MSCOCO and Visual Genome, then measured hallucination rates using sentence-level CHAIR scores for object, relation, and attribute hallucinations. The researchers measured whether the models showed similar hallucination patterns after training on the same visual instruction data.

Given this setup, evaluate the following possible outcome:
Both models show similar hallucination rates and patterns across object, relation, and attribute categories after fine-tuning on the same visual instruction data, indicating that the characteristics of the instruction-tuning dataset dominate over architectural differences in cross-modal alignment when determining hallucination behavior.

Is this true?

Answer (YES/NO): NO